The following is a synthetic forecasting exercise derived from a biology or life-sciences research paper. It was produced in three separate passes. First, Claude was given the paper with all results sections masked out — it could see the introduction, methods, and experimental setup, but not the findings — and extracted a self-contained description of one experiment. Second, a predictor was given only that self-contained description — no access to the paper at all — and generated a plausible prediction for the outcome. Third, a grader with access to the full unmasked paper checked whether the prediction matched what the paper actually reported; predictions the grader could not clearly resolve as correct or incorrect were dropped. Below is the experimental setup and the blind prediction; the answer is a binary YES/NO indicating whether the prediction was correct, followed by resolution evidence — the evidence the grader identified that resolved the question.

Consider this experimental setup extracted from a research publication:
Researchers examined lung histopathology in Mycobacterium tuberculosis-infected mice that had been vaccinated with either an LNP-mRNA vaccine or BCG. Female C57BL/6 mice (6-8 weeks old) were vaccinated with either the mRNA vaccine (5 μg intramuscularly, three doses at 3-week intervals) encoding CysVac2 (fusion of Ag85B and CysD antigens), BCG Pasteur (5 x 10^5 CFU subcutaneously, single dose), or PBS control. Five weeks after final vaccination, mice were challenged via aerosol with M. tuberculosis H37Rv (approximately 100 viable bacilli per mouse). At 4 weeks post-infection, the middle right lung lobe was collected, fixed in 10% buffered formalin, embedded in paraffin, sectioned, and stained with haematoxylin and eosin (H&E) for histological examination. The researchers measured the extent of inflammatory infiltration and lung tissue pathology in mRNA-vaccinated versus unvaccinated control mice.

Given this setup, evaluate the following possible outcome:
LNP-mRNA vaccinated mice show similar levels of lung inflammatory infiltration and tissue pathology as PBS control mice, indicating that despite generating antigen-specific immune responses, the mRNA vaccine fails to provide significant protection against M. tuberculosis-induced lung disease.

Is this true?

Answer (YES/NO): NO